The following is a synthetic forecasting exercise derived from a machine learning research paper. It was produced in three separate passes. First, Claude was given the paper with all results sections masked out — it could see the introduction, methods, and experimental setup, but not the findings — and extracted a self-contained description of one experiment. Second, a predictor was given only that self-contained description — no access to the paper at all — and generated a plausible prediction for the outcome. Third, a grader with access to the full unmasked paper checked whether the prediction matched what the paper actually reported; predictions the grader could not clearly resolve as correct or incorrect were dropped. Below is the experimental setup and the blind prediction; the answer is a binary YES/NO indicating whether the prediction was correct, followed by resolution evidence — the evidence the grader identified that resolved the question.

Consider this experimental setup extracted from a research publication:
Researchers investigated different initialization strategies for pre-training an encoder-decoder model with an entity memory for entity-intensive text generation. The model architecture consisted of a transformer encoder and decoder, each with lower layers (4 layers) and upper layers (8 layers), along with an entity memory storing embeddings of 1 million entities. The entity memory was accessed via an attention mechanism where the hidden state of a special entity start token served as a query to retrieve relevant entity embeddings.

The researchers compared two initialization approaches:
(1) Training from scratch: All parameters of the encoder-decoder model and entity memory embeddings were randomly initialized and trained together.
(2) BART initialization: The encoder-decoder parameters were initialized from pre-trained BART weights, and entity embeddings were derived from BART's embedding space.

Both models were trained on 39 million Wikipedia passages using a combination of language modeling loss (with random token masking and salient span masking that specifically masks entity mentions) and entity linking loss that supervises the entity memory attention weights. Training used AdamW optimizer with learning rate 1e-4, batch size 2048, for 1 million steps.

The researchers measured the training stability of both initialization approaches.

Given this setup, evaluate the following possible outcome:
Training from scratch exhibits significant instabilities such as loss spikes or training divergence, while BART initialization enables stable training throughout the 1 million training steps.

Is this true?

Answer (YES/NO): NO